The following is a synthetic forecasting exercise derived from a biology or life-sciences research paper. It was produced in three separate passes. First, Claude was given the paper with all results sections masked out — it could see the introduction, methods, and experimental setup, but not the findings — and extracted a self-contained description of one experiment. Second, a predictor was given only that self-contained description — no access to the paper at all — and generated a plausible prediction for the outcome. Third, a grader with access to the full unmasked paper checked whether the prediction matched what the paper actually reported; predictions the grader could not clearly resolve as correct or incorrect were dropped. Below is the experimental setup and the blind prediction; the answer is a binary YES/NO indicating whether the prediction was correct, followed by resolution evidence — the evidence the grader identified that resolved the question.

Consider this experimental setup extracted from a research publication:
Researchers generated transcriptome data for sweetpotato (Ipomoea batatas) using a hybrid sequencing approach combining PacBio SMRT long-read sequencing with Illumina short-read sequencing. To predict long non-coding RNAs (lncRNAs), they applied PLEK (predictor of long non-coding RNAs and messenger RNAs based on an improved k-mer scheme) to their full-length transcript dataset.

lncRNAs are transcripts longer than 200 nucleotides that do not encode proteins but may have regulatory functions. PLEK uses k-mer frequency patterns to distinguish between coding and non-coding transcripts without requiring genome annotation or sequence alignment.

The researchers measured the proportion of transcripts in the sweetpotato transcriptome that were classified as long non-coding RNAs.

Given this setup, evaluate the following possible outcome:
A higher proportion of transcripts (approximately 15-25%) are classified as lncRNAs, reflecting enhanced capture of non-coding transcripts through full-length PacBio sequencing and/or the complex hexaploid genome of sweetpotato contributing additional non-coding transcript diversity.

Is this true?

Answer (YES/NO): NO